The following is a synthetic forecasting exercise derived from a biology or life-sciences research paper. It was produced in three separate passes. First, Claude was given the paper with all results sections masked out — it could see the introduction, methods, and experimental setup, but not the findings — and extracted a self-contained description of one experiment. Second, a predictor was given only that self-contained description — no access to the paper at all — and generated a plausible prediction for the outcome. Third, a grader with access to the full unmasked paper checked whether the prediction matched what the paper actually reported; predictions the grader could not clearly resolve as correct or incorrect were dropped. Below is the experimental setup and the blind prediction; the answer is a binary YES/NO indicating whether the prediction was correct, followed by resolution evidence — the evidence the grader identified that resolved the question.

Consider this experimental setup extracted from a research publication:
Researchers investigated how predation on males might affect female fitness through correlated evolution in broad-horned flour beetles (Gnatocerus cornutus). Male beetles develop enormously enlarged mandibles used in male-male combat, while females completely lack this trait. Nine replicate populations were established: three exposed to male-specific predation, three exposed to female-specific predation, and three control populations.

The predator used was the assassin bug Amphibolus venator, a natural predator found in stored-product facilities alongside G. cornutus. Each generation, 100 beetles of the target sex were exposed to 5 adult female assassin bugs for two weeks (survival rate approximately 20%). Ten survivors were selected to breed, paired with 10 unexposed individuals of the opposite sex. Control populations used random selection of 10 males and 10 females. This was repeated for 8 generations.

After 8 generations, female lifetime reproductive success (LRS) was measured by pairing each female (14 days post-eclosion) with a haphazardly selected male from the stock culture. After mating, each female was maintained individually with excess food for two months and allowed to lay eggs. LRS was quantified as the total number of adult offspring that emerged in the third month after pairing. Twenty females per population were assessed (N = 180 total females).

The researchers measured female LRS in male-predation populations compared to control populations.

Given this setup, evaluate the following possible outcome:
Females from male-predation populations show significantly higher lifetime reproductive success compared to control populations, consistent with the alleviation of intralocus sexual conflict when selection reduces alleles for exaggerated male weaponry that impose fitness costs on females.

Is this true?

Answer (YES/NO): YES